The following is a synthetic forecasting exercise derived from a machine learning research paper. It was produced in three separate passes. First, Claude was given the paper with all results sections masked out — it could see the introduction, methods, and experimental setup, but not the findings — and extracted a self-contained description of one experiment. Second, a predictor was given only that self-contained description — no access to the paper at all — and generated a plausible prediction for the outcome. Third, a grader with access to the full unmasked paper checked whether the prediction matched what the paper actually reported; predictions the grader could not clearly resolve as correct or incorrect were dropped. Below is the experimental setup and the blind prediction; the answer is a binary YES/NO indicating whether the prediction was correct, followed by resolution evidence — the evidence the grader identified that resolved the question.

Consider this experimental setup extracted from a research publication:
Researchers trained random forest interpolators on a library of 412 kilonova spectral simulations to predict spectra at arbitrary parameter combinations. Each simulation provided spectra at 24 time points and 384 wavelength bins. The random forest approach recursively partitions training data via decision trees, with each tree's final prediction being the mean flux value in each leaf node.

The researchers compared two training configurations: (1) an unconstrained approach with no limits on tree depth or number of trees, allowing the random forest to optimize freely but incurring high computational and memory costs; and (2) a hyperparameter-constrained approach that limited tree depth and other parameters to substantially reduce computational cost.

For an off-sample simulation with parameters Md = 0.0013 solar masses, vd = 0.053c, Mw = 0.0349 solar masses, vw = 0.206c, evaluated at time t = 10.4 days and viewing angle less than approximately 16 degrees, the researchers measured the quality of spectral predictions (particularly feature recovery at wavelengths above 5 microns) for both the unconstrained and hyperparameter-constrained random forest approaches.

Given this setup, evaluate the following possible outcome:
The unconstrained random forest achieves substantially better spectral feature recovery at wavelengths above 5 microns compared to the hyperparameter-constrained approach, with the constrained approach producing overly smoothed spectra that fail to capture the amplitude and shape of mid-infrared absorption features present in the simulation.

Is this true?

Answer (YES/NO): NO